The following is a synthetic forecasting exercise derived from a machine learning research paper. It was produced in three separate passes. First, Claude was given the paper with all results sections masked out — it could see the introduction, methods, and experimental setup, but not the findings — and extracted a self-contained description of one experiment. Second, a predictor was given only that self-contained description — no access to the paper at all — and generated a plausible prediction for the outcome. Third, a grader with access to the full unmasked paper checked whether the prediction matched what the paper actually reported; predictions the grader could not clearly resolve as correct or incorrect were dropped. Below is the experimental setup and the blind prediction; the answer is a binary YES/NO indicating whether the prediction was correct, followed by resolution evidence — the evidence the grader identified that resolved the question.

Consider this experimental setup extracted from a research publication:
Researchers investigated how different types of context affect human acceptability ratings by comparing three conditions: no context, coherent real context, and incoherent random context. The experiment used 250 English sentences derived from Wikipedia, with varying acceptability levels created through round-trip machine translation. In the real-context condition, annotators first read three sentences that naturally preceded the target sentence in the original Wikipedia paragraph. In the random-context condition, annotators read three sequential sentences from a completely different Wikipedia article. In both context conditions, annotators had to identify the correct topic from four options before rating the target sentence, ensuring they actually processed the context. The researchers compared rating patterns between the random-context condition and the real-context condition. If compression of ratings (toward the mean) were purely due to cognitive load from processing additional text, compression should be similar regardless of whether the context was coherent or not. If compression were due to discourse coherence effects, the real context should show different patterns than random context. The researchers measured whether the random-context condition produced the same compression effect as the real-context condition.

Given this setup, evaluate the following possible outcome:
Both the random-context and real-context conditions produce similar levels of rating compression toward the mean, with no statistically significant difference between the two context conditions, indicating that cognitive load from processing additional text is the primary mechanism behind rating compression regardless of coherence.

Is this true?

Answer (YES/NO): YES